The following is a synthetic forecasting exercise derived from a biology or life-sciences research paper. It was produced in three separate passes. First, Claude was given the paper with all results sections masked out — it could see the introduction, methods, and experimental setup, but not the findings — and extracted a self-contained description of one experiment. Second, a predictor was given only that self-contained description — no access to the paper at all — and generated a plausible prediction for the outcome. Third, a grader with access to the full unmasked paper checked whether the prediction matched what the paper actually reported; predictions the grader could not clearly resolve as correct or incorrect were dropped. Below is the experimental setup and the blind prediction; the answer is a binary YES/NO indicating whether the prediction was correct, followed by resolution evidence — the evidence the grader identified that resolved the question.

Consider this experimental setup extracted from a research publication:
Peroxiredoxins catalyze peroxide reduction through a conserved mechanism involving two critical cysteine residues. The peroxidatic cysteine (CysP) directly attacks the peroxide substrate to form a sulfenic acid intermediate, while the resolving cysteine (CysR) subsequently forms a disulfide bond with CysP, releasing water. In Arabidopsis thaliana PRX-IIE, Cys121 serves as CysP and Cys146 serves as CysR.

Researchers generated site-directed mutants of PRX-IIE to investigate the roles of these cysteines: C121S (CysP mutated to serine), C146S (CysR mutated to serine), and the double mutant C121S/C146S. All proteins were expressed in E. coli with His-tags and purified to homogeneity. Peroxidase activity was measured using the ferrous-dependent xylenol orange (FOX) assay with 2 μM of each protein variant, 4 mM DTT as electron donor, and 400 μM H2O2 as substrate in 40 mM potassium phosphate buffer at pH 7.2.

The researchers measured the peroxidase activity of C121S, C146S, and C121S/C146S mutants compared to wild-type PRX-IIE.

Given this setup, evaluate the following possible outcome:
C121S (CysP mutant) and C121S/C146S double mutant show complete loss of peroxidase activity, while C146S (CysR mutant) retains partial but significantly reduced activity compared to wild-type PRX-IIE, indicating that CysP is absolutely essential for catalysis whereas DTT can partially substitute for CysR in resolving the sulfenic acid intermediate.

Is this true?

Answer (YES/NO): NO